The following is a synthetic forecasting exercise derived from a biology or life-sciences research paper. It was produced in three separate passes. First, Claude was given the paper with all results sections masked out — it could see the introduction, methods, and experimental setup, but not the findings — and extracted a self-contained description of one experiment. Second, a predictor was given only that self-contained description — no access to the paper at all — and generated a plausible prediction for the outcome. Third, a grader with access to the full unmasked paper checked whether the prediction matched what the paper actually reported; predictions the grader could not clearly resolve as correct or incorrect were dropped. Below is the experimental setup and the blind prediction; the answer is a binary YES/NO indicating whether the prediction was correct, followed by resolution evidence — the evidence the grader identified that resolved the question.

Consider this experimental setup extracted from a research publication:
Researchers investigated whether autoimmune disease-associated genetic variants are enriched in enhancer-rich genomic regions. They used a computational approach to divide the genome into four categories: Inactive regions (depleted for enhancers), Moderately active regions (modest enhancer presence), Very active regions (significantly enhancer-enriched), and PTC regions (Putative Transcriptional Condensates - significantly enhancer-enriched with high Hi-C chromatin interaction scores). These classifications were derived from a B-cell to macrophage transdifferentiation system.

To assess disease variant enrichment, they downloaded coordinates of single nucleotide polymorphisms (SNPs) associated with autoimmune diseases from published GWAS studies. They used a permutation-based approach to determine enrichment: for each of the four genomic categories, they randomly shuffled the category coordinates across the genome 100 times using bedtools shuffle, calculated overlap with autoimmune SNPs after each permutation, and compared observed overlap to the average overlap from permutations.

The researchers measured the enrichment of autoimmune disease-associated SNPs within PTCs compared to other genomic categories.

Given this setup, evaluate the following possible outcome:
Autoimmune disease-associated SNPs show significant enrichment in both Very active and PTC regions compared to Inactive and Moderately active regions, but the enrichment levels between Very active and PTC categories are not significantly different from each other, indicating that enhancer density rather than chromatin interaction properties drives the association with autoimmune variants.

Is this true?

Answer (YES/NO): NO